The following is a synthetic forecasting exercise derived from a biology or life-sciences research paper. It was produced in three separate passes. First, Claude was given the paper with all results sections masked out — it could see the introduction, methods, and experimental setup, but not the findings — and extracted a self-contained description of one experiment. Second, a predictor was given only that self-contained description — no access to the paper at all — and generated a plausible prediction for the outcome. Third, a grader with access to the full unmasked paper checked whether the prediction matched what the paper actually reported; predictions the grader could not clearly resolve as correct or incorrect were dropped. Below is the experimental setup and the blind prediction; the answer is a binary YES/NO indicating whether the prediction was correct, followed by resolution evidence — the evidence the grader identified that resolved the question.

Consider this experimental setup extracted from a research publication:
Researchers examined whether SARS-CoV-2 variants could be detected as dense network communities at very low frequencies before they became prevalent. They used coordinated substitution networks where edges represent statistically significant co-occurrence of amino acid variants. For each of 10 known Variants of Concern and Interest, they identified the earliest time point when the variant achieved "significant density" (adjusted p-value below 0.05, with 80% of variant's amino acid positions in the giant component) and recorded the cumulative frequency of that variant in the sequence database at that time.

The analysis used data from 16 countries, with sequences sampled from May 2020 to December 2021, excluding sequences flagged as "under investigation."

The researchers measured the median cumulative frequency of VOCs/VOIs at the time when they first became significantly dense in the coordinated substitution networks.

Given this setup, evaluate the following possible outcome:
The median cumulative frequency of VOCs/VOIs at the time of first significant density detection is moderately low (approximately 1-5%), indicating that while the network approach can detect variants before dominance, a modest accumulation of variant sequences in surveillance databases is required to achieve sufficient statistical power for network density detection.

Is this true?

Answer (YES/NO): NO